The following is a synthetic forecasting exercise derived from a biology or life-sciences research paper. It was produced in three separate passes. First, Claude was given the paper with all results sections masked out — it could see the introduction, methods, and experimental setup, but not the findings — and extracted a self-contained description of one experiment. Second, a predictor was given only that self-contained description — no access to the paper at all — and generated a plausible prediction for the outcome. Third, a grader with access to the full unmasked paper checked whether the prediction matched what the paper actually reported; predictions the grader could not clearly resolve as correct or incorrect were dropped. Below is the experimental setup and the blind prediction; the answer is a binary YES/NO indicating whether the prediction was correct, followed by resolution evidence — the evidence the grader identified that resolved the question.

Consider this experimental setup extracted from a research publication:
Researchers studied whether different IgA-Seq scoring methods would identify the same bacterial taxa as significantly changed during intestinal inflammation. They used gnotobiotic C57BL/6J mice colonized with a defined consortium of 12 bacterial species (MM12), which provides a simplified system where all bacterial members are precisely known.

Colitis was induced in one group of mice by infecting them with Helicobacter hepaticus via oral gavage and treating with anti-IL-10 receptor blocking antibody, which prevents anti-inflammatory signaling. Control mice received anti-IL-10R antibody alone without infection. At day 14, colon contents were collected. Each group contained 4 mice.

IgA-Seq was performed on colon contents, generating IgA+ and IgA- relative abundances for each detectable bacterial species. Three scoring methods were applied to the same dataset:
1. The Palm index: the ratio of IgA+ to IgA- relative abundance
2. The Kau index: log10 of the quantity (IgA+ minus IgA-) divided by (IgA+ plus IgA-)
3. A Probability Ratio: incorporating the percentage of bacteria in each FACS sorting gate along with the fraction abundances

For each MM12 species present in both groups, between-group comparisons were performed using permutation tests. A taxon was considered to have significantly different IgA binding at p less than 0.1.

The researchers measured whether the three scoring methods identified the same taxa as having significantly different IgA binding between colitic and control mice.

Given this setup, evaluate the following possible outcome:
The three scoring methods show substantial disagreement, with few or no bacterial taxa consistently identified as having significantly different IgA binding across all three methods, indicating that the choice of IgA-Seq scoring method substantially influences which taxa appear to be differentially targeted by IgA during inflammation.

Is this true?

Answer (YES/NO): NO